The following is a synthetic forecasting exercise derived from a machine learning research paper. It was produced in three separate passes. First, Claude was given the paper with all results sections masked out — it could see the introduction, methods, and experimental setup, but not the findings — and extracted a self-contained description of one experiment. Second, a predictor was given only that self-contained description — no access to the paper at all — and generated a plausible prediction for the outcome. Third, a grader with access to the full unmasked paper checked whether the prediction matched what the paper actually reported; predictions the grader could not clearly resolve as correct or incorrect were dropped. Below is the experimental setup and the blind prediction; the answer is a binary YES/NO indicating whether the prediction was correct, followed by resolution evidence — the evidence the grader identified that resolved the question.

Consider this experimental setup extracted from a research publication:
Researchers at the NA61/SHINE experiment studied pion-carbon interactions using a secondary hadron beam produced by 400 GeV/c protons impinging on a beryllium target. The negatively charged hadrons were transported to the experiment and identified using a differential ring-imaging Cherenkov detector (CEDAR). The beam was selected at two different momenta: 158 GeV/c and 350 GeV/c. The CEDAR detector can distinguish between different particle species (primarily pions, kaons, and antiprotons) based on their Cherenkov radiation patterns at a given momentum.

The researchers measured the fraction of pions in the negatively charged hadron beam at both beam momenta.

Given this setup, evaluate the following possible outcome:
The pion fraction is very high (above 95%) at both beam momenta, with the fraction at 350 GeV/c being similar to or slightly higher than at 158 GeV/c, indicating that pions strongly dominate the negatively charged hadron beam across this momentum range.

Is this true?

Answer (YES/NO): NO